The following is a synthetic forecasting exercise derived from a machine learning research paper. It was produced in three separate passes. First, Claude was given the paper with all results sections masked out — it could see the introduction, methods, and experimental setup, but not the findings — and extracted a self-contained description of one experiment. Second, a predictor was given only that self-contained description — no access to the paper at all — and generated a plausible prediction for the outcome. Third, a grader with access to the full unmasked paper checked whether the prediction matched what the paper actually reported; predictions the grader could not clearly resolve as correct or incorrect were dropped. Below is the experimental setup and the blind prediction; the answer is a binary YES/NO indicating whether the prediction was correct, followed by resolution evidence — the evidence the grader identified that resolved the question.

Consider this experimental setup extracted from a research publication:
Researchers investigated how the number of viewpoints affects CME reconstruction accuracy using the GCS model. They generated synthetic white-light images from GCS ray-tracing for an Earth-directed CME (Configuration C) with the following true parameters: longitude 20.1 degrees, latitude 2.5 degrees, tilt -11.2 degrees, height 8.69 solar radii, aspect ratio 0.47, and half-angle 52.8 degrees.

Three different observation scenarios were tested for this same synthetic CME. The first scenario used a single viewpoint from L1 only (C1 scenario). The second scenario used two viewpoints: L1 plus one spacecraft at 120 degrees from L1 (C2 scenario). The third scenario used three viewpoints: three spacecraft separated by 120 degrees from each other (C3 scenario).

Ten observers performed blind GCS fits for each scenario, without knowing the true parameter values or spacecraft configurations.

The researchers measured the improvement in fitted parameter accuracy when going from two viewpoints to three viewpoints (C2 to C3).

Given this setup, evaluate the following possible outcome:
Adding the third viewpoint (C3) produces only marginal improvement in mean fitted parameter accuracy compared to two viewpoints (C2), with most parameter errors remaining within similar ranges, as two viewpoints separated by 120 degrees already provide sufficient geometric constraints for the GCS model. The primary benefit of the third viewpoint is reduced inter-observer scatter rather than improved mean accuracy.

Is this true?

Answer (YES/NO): NO